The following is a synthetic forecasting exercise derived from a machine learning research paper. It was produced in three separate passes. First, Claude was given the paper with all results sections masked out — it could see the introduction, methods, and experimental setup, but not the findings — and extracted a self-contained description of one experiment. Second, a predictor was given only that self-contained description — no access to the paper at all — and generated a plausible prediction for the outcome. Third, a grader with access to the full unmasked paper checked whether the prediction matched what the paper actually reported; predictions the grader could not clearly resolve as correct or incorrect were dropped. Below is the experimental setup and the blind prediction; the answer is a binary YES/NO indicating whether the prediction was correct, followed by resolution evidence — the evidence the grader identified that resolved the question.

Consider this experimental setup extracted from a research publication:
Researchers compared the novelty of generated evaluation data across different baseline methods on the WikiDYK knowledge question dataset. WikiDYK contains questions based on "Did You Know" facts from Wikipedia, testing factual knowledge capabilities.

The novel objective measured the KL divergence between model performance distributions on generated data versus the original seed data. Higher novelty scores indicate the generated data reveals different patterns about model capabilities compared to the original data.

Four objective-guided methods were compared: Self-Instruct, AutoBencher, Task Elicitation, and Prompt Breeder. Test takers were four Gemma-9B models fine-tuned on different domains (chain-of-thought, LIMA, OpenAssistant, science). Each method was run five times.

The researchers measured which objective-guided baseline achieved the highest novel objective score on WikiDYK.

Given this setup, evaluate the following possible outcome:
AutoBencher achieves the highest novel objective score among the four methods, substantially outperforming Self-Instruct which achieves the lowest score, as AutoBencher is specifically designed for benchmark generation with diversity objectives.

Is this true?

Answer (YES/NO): NO